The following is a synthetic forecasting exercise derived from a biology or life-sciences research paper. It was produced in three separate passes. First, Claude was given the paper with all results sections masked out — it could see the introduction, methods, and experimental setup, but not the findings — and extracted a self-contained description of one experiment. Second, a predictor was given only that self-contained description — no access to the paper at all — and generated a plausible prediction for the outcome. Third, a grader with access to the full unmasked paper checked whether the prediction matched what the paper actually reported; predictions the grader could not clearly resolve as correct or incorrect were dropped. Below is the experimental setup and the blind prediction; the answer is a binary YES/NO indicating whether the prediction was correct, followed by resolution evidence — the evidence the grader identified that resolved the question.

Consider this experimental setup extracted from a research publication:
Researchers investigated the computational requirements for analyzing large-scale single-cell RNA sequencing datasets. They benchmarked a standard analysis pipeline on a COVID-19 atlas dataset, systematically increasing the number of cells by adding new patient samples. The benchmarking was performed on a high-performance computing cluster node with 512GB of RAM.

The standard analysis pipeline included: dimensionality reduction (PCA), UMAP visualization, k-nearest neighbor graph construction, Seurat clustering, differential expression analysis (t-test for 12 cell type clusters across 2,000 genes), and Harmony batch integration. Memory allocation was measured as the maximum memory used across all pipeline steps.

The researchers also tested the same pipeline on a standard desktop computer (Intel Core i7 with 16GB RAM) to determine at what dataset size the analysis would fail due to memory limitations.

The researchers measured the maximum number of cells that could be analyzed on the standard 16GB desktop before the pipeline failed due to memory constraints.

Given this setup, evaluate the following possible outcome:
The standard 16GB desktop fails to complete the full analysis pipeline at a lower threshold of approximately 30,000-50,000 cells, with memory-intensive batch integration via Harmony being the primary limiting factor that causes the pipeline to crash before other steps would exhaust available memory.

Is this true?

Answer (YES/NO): NO